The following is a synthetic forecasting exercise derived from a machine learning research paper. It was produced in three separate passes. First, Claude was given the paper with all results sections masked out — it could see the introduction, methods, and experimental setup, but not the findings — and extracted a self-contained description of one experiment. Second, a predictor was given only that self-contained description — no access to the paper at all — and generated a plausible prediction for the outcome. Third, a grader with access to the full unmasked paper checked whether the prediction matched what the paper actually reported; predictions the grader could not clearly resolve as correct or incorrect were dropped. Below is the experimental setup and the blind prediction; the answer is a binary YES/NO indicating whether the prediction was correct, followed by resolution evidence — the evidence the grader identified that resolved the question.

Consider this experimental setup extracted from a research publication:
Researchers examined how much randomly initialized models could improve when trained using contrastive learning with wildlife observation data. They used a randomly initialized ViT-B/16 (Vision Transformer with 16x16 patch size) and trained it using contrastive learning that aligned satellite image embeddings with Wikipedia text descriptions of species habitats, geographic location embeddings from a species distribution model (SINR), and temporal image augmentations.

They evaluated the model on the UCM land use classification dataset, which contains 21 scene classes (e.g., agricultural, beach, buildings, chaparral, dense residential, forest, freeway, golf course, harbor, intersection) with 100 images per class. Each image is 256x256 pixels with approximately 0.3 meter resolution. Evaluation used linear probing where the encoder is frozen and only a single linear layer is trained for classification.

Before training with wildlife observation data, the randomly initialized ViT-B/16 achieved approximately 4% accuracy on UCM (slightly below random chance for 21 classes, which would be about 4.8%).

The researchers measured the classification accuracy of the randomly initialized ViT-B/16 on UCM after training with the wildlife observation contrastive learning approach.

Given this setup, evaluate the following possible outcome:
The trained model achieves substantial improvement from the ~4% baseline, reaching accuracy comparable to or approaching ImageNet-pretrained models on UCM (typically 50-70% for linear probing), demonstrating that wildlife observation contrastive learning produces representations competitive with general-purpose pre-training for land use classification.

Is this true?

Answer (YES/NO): NO